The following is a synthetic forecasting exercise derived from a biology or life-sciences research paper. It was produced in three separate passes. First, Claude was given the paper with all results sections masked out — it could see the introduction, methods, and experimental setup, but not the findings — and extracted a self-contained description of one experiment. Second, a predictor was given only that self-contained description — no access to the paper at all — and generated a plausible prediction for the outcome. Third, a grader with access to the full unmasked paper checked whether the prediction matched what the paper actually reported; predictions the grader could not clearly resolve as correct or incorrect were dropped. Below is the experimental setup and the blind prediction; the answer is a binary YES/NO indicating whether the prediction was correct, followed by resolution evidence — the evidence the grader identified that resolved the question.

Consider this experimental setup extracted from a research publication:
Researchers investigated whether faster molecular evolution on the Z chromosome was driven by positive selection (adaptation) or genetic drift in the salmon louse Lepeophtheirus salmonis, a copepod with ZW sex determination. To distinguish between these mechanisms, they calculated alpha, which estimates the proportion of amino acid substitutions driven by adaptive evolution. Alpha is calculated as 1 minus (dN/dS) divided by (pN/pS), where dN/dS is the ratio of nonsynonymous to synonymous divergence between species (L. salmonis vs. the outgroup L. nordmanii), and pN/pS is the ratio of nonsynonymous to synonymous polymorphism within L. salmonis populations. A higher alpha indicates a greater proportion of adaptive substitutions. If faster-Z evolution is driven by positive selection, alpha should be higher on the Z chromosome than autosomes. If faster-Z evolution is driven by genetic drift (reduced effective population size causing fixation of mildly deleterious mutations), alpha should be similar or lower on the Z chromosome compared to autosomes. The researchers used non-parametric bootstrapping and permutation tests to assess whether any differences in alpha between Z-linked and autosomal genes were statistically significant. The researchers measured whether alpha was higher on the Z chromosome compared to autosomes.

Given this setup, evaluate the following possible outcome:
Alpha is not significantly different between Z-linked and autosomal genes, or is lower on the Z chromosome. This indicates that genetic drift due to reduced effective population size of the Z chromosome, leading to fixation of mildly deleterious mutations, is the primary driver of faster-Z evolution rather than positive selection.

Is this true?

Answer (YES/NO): YES